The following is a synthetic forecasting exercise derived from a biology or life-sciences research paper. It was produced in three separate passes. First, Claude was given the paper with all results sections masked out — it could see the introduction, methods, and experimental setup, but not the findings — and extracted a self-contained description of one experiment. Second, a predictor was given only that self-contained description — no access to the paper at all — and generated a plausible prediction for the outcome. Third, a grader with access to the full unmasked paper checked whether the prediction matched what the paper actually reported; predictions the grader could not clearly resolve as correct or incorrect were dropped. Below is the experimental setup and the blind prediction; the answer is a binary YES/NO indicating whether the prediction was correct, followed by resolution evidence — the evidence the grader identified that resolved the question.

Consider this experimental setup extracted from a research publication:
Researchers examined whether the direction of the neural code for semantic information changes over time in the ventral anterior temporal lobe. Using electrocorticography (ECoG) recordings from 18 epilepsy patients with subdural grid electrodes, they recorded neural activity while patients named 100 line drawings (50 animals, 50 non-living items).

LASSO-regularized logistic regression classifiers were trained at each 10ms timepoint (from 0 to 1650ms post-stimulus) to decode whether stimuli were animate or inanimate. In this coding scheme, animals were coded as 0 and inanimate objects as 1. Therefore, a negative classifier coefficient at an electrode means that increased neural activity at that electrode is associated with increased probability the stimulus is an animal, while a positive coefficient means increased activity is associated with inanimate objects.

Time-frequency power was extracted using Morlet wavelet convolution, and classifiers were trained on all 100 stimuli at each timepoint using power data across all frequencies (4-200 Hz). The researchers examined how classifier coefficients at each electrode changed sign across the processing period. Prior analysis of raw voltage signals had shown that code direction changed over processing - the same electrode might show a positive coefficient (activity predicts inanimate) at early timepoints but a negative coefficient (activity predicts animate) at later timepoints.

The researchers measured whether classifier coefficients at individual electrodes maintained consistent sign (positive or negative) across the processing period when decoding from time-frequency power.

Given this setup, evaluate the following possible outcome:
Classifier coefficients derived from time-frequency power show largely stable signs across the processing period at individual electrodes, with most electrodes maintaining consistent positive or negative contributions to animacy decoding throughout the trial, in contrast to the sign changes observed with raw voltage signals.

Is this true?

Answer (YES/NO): NO